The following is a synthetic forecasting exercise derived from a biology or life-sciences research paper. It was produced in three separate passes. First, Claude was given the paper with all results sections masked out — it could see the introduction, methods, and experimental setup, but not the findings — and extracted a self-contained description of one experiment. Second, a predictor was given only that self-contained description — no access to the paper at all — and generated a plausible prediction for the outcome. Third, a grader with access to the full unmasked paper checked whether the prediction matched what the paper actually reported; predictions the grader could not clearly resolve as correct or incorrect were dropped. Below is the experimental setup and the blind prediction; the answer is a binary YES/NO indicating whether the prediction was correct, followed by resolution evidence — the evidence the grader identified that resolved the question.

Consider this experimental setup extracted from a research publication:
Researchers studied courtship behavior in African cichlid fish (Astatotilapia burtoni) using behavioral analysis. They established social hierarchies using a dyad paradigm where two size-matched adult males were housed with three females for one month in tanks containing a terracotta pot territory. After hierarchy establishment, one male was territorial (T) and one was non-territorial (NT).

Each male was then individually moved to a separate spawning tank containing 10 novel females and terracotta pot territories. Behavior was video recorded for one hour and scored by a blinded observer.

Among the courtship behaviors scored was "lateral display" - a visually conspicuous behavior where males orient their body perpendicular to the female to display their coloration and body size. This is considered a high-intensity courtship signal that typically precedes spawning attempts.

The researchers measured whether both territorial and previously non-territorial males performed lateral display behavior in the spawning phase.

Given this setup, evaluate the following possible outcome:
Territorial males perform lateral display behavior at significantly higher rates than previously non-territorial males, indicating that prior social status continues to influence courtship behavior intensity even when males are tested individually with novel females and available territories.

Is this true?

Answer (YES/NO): NO